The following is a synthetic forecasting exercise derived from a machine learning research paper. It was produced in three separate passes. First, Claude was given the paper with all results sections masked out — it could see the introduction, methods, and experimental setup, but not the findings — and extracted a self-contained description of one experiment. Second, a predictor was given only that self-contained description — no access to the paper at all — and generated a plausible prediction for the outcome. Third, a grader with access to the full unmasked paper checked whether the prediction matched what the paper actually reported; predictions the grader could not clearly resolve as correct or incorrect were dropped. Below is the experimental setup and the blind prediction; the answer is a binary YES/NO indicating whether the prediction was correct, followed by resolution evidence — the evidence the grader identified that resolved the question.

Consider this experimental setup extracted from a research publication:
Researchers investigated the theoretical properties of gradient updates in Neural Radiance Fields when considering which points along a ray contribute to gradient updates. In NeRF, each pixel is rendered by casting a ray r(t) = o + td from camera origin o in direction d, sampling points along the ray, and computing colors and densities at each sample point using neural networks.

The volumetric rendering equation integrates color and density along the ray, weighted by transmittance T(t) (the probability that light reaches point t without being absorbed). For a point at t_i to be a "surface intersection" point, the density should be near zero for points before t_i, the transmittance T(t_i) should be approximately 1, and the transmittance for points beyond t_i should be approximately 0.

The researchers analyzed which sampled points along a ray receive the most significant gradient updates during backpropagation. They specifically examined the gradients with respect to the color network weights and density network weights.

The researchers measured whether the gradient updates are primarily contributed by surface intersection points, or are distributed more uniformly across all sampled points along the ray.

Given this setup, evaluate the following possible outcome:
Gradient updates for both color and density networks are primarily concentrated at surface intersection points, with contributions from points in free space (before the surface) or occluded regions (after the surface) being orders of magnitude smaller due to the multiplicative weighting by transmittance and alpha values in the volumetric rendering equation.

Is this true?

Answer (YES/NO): YES